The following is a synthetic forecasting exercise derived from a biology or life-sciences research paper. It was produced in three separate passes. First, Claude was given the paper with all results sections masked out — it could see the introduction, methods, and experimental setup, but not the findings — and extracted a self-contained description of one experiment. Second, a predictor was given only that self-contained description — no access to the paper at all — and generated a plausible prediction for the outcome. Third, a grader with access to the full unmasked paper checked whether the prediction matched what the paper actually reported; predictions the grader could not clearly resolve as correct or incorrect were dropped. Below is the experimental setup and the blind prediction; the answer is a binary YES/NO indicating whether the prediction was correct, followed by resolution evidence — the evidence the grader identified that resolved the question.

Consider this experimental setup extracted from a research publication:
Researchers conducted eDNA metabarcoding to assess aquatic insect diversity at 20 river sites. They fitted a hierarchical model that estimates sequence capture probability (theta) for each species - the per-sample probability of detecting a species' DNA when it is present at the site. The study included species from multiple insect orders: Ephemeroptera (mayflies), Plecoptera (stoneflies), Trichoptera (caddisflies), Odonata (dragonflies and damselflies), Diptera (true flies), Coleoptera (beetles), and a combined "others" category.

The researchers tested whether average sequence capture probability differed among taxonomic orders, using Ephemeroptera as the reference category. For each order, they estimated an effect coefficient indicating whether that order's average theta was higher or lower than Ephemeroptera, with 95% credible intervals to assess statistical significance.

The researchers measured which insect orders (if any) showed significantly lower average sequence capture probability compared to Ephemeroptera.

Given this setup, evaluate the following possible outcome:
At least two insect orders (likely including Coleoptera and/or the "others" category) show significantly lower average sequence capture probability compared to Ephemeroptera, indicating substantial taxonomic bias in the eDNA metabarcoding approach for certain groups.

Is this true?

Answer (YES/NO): YES